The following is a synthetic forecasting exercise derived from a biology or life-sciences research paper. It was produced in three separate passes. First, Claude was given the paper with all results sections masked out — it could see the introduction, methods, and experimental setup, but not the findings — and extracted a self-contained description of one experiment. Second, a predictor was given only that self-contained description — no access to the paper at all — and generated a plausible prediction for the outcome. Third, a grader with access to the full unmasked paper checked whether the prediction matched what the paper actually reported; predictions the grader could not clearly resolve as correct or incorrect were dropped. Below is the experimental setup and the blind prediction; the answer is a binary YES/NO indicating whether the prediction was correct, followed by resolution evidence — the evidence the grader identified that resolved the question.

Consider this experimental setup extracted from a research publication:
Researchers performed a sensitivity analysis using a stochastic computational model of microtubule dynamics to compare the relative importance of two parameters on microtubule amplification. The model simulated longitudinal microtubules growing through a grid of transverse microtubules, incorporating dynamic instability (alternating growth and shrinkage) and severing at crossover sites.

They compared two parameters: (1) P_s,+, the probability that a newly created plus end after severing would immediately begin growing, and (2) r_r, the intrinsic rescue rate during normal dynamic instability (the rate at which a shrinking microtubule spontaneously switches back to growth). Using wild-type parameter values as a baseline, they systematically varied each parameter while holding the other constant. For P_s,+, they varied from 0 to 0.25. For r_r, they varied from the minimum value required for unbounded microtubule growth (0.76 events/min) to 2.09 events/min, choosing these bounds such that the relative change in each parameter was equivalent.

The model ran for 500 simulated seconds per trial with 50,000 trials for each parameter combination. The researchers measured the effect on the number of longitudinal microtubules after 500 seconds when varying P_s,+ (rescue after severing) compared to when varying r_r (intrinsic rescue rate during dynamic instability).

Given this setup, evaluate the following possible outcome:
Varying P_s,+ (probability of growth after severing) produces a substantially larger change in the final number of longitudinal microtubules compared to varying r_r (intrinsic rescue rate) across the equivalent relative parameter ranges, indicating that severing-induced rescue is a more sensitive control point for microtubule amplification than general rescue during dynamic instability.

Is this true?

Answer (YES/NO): YES